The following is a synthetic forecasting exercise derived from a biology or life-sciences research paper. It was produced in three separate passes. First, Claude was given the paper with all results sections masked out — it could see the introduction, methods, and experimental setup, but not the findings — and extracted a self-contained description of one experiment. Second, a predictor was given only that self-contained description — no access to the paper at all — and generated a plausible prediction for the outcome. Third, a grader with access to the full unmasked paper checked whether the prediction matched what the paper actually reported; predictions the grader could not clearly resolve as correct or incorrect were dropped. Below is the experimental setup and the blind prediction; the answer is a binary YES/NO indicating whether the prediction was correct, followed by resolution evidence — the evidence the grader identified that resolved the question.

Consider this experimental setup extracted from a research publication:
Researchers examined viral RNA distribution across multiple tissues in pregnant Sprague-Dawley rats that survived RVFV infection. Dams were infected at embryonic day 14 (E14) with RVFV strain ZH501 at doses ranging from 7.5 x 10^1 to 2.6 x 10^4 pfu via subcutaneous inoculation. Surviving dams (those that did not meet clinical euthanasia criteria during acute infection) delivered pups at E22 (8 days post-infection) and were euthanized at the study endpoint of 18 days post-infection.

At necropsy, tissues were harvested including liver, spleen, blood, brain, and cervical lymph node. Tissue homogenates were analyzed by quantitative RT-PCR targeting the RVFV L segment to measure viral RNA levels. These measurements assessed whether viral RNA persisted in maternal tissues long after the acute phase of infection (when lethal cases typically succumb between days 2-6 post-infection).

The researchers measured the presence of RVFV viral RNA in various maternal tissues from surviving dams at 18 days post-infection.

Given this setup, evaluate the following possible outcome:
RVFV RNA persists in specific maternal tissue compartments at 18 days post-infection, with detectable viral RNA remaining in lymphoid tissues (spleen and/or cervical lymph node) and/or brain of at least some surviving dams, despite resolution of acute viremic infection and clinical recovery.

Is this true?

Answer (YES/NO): NO